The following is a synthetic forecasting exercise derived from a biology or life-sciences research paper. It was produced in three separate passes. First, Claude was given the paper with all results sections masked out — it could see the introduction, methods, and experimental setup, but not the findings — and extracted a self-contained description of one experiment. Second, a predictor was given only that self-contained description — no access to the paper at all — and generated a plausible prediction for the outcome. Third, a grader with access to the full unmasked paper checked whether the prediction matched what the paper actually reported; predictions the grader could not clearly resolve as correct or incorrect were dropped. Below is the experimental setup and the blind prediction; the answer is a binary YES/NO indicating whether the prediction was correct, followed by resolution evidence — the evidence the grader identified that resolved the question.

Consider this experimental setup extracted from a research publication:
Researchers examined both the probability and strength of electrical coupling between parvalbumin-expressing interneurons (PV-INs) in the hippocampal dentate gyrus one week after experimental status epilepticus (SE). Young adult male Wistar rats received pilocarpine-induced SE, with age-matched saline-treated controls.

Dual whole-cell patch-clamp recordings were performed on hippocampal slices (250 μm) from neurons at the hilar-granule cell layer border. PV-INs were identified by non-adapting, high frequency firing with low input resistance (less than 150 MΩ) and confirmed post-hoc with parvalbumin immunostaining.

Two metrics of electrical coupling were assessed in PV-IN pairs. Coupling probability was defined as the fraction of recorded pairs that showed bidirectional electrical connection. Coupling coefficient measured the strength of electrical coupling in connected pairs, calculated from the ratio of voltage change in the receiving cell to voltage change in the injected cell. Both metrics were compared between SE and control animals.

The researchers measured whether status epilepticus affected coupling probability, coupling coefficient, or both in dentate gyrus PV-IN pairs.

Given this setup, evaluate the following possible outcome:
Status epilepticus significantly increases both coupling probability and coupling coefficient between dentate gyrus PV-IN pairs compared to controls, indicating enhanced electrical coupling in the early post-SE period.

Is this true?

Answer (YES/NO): NO